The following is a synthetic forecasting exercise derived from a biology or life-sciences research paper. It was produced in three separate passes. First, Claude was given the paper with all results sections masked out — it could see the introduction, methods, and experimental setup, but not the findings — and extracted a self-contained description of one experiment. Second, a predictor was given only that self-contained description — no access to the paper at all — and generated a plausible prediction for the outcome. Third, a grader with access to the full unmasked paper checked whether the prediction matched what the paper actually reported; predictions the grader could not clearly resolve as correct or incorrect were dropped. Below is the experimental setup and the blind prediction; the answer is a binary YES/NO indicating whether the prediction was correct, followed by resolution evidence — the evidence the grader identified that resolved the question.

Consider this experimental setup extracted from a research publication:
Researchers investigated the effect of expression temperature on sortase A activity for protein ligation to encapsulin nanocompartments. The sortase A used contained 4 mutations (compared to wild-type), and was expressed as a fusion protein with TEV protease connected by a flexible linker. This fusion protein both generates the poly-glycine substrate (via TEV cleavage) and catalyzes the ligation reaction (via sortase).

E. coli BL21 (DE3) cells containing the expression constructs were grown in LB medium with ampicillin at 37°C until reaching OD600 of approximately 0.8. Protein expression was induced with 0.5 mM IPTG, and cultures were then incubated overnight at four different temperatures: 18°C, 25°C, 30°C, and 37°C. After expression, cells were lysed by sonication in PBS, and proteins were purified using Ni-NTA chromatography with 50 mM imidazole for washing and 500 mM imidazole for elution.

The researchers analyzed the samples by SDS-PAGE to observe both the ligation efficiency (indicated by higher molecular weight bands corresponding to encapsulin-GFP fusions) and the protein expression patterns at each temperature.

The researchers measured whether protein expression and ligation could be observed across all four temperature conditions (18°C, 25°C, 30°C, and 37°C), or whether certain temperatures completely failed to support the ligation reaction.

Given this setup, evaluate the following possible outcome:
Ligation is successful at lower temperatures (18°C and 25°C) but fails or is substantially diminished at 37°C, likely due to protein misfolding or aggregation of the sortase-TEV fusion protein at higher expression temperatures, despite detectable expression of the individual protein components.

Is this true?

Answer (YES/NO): NO